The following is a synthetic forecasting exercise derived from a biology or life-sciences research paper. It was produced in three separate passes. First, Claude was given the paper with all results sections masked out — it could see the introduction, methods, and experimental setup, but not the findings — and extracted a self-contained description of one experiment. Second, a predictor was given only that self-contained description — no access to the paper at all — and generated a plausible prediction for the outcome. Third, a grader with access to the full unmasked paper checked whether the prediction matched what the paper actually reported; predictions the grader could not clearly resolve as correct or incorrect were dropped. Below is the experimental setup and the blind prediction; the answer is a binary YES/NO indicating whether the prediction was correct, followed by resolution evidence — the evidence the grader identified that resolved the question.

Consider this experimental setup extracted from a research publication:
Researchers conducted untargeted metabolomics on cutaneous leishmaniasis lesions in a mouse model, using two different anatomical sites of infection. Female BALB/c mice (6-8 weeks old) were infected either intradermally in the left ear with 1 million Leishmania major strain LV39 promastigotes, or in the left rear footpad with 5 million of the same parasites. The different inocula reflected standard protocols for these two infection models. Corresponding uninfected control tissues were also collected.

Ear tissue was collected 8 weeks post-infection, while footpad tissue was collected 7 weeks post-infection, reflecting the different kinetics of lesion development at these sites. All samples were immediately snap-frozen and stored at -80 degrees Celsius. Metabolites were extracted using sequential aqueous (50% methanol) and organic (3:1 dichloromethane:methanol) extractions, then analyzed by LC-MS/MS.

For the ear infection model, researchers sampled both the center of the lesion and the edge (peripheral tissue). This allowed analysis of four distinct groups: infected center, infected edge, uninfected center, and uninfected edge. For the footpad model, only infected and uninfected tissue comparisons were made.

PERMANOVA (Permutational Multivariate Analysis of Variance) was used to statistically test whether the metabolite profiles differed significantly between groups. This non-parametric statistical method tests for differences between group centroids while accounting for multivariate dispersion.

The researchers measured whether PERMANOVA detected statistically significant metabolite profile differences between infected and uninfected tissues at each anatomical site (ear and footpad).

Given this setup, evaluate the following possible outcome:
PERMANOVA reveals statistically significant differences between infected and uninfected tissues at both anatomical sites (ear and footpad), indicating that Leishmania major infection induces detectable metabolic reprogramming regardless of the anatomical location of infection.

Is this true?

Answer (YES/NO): NO